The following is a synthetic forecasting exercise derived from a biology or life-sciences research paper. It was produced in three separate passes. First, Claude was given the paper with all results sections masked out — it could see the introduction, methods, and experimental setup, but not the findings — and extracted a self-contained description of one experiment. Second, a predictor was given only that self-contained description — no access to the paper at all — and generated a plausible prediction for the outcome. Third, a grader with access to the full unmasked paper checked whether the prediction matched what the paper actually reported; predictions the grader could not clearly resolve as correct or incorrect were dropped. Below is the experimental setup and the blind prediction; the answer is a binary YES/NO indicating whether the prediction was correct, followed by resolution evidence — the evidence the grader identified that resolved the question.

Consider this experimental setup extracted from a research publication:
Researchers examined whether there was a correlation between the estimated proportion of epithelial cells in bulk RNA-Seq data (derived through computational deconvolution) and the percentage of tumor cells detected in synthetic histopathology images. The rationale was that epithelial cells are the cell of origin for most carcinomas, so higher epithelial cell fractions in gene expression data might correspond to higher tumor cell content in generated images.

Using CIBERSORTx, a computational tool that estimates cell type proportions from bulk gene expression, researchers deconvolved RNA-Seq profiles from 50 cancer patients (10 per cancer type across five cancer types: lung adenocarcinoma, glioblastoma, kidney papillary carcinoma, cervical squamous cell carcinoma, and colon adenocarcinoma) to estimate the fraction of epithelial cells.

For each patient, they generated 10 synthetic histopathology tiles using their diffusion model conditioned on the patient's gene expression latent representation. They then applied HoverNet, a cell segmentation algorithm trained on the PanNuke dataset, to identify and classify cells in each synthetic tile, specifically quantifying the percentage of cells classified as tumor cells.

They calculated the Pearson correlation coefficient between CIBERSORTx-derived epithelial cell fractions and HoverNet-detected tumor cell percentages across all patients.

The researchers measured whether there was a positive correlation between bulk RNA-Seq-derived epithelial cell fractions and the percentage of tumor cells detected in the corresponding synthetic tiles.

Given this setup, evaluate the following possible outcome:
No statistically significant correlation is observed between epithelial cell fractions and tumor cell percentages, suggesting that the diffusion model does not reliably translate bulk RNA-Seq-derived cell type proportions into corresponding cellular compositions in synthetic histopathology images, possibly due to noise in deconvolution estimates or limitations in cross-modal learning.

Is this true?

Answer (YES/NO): NO